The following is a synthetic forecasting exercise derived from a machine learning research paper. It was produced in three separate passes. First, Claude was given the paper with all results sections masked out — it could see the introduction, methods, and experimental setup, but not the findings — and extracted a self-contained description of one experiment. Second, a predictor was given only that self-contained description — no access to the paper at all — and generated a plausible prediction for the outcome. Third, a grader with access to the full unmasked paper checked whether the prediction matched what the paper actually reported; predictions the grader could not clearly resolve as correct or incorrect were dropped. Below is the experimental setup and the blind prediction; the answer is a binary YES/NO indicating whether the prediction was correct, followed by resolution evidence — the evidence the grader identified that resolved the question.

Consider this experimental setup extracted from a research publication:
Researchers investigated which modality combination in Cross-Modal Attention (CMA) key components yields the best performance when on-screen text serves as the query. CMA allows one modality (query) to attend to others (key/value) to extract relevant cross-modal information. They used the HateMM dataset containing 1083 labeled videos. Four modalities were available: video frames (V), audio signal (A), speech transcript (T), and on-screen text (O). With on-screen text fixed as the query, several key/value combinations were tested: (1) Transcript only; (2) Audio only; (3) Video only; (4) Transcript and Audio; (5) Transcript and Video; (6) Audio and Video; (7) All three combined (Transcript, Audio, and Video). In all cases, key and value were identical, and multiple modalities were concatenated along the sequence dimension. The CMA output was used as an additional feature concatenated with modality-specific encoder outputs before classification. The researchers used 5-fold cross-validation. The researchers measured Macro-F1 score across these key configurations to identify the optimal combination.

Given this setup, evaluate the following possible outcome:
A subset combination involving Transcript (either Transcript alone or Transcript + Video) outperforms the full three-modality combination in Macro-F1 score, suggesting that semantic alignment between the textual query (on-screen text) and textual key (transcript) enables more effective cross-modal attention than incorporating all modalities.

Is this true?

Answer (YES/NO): NO